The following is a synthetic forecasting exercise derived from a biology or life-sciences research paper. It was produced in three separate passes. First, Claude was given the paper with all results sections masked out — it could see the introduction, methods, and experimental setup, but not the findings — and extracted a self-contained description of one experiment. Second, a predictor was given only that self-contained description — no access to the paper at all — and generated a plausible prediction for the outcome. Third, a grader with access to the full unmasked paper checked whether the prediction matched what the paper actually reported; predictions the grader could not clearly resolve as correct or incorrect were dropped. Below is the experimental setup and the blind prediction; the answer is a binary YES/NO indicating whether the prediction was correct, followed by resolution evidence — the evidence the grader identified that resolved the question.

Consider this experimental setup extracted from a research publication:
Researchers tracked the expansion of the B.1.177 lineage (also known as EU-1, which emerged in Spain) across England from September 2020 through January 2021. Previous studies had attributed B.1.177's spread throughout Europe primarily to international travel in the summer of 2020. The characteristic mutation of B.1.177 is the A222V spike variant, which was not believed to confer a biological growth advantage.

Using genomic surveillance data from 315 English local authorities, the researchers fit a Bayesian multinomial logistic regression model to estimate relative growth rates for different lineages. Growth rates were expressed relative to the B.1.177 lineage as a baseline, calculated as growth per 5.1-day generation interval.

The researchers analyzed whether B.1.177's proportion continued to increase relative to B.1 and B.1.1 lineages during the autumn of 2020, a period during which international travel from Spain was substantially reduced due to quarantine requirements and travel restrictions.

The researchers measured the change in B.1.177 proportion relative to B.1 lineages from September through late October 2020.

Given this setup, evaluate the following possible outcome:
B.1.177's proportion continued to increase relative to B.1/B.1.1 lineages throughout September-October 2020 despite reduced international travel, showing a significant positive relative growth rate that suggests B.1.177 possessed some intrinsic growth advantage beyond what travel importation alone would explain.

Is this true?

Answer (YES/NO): YES